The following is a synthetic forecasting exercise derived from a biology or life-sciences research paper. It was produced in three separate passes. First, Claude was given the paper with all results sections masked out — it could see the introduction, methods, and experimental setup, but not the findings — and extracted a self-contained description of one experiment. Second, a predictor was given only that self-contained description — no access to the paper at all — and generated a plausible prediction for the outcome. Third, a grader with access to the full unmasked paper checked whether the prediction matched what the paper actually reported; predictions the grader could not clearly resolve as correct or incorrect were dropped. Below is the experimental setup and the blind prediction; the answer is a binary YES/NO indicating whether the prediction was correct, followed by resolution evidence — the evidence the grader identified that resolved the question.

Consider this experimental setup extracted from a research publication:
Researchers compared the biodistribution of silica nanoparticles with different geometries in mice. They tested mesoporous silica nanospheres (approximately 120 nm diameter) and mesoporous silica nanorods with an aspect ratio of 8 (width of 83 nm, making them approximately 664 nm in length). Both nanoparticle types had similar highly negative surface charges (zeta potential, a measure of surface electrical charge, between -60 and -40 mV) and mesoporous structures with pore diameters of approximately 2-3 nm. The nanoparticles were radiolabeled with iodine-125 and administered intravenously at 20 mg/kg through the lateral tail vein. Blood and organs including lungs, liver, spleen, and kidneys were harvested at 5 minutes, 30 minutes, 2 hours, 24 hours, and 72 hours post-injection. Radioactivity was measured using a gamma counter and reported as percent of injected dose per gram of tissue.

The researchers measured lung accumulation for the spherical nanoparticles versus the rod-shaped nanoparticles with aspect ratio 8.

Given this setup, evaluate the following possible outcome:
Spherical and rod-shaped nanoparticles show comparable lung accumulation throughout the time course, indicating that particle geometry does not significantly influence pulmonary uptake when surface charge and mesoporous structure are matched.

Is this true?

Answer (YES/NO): NO